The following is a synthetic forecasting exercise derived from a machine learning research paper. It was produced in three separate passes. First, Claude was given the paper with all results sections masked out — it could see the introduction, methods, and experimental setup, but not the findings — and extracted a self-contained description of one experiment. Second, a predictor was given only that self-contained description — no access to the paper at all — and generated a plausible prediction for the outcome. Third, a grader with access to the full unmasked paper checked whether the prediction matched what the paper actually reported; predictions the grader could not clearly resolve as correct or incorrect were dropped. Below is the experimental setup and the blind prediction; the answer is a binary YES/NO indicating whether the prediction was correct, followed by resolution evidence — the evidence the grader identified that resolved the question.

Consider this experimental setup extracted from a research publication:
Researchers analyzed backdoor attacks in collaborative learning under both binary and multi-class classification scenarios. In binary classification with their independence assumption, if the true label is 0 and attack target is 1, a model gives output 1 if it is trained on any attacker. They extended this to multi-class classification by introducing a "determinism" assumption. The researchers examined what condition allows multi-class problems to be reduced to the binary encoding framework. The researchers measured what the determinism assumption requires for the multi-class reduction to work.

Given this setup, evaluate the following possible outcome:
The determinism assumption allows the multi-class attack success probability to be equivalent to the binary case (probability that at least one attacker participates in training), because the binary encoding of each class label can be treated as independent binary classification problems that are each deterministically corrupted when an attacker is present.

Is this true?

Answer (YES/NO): NO